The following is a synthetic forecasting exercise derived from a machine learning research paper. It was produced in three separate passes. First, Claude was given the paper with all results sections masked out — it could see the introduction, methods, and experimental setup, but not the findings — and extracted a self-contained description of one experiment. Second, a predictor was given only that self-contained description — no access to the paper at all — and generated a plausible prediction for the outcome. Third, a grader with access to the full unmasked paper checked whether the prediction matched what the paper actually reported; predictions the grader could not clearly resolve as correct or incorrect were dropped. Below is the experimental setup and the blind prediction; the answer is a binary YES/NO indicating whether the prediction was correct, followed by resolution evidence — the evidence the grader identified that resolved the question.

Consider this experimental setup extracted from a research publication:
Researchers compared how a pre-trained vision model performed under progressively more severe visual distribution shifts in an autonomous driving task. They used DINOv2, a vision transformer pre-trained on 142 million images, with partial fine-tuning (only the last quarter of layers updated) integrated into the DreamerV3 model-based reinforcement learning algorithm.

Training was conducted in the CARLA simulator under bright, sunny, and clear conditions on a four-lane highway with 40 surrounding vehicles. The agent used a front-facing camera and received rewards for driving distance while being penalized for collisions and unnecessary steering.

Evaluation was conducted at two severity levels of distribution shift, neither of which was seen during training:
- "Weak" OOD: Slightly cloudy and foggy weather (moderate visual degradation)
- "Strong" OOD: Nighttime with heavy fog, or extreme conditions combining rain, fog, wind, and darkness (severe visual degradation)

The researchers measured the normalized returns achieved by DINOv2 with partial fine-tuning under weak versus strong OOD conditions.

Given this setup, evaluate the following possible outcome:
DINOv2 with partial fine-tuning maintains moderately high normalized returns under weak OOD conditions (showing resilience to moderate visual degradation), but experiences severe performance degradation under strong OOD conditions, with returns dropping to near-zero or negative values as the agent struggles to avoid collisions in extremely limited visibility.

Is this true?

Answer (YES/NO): NO